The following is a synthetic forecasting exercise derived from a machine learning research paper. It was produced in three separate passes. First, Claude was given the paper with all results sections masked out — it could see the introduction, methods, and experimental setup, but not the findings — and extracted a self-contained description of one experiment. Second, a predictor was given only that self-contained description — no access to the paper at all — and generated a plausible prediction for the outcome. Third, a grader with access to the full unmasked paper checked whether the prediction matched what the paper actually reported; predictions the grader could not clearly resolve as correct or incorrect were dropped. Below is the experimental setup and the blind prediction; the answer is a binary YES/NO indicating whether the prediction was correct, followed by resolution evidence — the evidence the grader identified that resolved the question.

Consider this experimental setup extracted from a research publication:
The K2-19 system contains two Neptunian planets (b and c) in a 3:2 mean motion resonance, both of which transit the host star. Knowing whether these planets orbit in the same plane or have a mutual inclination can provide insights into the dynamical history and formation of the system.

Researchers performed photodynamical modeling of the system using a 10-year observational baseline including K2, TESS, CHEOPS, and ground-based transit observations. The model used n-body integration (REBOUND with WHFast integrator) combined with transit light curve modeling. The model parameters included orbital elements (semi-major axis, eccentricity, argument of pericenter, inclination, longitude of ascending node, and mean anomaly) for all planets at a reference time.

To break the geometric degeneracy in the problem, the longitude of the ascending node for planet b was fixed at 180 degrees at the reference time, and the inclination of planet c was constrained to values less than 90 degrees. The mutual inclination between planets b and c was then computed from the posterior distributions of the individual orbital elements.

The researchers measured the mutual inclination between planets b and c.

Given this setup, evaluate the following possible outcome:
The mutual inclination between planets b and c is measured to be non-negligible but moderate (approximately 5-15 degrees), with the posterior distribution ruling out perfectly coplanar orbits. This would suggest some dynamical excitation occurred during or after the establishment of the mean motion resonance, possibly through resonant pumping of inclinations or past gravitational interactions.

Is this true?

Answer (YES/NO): NO